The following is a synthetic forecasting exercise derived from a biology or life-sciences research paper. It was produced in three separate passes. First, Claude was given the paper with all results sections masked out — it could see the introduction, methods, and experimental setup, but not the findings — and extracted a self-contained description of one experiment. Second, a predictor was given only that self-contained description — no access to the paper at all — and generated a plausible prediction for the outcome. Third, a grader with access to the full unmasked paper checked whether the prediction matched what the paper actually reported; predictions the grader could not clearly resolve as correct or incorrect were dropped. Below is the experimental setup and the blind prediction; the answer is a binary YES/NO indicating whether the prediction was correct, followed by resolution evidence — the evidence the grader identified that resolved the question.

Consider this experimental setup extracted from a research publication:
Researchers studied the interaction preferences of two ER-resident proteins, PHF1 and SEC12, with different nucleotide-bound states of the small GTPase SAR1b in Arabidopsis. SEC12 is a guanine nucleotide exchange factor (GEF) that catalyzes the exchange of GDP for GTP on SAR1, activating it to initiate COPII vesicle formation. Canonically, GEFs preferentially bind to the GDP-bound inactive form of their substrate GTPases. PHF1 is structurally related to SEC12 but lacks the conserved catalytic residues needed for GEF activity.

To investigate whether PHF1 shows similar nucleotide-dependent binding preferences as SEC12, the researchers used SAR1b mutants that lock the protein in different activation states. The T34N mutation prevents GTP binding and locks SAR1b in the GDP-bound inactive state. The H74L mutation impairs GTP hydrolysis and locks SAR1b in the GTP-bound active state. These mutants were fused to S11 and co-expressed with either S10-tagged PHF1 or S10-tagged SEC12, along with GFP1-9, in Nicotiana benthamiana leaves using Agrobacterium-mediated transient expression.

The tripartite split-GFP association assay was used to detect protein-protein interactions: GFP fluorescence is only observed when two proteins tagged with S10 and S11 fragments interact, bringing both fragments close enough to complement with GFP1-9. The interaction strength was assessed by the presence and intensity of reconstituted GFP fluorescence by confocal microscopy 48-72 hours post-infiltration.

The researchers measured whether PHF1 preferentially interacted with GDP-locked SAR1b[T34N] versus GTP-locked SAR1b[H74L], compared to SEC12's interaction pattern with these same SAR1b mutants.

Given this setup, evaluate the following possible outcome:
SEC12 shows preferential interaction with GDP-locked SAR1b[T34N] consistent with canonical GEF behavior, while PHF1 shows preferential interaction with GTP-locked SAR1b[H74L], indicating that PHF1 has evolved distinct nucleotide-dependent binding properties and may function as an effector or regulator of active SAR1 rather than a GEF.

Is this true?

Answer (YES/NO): NO